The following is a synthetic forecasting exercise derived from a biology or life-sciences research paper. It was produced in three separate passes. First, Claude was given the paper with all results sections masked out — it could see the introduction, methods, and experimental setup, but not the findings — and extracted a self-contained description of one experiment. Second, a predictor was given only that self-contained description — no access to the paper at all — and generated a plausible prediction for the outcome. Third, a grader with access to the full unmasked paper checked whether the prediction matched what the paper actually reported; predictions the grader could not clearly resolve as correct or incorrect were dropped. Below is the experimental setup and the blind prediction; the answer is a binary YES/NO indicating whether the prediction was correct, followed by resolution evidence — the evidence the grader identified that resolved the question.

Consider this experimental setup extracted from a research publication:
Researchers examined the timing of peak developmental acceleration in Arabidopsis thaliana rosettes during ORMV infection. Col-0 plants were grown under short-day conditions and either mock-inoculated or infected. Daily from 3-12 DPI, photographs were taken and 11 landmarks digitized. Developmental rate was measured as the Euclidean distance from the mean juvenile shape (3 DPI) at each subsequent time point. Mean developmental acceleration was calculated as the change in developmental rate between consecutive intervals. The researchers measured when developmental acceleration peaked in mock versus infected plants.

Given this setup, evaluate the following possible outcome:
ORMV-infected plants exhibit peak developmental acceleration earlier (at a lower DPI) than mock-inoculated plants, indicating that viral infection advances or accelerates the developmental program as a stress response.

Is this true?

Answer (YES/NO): NO